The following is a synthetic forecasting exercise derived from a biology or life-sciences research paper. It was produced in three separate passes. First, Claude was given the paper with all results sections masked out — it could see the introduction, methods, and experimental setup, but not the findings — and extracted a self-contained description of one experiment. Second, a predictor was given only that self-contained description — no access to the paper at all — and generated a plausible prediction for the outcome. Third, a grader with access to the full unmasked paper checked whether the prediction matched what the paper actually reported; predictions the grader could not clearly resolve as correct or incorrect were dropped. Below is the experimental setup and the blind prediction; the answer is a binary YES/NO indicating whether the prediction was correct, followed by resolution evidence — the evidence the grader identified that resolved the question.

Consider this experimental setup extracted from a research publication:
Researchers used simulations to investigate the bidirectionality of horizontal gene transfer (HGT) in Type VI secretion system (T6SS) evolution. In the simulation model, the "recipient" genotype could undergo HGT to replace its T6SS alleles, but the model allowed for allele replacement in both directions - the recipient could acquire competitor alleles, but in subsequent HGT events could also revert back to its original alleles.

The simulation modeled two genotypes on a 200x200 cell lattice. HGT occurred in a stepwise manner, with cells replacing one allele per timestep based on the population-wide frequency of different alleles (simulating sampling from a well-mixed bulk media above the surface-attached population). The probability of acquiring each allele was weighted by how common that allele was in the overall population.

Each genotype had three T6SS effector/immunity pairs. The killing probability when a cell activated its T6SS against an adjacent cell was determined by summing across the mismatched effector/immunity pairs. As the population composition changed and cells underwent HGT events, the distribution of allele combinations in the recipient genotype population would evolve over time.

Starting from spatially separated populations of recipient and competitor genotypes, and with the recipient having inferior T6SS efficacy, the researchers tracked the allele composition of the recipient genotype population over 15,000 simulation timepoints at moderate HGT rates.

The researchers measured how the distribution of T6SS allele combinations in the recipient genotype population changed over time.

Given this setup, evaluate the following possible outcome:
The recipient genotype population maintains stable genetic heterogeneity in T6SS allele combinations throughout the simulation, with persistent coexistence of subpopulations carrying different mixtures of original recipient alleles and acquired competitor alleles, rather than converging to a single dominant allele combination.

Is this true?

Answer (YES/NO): NO